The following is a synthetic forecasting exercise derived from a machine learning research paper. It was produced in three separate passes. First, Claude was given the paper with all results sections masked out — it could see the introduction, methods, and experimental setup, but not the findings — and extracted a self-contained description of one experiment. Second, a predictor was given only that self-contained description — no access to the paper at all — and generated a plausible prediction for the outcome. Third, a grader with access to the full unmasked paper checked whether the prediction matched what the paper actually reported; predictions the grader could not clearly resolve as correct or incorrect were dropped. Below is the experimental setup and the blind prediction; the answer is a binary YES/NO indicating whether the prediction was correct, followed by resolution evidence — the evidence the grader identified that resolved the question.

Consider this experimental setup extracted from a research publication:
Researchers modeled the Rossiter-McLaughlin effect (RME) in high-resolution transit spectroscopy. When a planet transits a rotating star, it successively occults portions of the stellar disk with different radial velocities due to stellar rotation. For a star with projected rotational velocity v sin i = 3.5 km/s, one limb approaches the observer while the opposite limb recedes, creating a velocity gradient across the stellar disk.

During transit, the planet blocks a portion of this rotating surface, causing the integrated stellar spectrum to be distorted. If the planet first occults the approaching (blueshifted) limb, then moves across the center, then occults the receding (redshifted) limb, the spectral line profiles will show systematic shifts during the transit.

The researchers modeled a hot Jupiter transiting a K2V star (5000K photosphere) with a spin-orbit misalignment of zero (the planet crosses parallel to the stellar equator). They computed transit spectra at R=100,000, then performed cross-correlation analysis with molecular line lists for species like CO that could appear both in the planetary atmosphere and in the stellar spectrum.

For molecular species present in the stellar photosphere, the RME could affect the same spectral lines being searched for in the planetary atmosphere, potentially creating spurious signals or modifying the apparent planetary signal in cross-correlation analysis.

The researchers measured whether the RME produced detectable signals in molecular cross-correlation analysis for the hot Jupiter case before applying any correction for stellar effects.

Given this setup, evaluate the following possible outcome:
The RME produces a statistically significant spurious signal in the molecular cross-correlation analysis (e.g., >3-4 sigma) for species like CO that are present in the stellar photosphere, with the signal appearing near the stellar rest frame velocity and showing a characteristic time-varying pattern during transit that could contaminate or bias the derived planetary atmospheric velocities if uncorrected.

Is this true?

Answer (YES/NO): YES